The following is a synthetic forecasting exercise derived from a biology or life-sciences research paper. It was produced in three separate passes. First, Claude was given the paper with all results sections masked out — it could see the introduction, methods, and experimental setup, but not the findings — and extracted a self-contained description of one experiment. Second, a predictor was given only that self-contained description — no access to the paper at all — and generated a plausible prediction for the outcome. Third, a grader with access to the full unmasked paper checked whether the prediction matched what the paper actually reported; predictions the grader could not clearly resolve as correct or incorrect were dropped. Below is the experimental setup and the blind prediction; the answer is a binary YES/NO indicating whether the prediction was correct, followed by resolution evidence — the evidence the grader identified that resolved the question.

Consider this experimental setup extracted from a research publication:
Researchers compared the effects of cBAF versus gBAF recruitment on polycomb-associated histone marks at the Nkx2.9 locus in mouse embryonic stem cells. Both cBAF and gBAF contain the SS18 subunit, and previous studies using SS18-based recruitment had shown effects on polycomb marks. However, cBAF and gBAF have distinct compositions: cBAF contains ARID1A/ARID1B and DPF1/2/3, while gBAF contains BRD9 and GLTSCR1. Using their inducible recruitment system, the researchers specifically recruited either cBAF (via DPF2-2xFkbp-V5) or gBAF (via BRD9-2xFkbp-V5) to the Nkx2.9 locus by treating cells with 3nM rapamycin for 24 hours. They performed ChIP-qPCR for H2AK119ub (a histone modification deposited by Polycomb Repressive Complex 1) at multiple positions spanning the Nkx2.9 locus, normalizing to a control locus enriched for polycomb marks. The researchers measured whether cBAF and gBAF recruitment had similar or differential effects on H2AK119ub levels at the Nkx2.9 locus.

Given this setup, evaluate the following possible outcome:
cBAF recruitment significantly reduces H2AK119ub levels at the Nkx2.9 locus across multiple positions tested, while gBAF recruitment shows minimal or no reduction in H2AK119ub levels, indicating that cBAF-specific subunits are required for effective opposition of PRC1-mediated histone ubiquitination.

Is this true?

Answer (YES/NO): YES